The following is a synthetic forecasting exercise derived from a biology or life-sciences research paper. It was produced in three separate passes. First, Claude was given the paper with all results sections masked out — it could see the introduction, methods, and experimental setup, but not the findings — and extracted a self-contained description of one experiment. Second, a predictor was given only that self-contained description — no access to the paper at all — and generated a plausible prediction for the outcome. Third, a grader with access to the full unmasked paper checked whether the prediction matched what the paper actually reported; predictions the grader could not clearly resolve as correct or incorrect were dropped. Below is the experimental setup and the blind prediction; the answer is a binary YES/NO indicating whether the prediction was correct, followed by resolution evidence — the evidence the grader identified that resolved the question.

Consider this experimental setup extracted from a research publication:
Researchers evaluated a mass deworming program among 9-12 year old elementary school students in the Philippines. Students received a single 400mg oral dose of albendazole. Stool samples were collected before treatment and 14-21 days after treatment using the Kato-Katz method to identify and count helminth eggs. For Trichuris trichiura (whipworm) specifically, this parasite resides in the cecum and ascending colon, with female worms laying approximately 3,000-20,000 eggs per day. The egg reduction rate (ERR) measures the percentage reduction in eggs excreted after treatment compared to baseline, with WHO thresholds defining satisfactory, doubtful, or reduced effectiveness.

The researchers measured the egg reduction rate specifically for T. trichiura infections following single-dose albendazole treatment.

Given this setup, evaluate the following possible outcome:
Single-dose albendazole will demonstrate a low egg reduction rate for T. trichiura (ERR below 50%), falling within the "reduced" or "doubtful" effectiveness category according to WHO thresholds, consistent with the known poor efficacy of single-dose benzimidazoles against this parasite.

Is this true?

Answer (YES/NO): NO